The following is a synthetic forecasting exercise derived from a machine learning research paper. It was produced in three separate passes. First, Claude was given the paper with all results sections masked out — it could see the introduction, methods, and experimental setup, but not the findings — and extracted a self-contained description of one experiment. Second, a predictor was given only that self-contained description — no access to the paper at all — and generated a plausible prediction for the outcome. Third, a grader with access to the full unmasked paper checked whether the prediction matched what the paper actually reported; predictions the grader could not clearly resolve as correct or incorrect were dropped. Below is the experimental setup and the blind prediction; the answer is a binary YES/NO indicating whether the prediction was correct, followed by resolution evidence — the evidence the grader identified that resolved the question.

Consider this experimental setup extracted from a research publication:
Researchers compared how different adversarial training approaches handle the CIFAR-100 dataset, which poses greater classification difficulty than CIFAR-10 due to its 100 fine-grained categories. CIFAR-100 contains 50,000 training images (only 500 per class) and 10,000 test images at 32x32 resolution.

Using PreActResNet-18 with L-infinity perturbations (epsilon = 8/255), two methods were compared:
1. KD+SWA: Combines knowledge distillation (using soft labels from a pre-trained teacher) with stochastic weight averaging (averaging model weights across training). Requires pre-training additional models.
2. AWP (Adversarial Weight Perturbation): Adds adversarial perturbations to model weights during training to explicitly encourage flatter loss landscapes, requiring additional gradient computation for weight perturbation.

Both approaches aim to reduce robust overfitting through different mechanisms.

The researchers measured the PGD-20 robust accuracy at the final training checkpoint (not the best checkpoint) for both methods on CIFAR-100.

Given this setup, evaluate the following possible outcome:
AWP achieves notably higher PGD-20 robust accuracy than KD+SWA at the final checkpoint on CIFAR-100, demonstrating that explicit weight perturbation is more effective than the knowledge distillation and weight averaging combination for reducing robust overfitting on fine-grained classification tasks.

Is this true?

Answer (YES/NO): NO